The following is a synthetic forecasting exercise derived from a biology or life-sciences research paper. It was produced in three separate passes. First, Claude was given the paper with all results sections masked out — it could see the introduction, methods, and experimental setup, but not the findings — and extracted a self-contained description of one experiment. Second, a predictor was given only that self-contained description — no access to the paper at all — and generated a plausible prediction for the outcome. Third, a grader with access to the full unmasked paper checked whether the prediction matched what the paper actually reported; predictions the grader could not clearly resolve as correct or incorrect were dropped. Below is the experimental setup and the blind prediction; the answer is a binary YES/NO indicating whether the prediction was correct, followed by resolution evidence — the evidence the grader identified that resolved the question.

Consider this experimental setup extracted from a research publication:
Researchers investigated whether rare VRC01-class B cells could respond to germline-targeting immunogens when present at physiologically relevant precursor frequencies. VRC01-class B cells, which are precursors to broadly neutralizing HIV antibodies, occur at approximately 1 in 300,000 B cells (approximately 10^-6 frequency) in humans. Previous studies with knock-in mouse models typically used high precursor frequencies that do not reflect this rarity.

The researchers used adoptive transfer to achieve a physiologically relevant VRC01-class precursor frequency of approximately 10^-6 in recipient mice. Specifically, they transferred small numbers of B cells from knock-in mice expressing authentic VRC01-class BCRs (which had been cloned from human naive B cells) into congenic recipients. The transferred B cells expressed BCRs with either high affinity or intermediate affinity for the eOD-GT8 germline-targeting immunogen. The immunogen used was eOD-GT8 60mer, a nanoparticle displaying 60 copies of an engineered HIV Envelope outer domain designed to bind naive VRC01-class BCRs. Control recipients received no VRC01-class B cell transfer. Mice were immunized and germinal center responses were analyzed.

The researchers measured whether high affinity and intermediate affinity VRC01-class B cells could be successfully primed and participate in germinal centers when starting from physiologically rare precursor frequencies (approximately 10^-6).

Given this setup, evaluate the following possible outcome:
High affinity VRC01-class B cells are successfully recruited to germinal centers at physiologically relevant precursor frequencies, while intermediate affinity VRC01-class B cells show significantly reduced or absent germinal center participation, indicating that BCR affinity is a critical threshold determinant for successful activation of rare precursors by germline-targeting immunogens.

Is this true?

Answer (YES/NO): NO